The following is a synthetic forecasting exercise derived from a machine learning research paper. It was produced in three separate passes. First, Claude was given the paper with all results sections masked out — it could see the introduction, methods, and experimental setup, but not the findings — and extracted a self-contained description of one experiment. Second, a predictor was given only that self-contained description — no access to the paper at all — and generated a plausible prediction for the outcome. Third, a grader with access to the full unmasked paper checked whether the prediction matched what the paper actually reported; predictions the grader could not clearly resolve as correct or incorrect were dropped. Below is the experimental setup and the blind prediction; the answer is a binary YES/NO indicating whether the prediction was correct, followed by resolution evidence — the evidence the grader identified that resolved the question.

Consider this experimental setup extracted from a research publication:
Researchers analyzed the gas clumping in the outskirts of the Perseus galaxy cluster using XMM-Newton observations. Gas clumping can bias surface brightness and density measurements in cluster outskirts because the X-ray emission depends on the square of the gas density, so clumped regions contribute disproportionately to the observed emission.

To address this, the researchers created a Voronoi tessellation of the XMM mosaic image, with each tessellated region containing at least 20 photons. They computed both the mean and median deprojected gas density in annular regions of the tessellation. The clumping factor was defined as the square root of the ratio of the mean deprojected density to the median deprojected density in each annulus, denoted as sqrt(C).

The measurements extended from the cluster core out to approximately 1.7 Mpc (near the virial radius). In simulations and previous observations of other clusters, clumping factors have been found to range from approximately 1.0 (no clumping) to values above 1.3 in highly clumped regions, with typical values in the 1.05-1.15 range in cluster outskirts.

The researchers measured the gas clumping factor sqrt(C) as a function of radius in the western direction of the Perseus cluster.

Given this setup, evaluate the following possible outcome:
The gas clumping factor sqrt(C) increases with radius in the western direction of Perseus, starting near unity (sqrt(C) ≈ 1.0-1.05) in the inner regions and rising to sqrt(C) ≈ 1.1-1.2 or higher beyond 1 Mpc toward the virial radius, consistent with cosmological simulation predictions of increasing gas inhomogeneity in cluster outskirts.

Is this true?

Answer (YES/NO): NO